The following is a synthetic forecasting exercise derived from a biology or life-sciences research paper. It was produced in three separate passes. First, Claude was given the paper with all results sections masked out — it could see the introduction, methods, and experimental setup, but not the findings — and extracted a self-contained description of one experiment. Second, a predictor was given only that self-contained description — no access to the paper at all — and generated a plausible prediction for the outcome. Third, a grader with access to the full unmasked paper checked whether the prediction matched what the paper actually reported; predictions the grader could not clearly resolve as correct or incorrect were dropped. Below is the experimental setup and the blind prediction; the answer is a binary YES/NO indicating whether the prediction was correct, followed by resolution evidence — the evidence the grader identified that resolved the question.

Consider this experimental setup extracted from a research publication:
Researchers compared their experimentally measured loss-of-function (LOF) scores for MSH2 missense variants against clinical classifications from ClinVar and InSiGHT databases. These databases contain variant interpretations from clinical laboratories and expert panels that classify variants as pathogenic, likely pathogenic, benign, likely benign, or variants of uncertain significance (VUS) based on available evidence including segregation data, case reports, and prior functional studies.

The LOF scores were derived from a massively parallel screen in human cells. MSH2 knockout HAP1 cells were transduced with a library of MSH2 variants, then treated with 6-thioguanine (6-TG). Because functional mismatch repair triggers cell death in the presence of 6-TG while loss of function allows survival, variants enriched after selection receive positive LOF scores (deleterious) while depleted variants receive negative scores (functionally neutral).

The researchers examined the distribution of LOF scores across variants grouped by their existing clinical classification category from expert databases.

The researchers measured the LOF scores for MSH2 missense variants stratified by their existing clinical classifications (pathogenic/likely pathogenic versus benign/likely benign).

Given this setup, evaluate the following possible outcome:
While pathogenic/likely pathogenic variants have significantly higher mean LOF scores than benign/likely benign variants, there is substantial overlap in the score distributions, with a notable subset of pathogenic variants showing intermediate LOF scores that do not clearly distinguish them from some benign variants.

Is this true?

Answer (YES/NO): NO